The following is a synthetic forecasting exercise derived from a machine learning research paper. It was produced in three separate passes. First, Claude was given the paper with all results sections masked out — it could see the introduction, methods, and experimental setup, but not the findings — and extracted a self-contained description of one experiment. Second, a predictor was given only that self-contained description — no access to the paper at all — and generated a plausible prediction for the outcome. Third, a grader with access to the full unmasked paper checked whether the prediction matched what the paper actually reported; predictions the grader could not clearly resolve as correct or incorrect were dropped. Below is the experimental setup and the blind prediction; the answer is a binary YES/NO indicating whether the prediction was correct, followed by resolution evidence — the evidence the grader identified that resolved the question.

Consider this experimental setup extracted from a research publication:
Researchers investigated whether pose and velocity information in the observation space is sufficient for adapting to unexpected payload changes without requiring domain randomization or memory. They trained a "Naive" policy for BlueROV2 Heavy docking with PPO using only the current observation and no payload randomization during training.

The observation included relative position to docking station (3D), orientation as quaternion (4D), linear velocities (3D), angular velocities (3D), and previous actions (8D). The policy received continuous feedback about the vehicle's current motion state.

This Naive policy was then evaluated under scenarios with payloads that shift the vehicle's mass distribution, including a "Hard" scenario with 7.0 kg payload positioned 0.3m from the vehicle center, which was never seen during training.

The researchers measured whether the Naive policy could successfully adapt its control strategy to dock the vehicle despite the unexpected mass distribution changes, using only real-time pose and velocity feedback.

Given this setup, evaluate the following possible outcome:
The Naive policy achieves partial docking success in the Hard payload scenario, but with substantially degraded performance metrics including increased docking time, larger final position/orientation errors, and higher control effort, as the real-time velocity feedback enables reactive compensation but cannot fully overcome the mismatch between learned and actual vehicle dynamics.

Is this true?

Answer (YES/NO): NO